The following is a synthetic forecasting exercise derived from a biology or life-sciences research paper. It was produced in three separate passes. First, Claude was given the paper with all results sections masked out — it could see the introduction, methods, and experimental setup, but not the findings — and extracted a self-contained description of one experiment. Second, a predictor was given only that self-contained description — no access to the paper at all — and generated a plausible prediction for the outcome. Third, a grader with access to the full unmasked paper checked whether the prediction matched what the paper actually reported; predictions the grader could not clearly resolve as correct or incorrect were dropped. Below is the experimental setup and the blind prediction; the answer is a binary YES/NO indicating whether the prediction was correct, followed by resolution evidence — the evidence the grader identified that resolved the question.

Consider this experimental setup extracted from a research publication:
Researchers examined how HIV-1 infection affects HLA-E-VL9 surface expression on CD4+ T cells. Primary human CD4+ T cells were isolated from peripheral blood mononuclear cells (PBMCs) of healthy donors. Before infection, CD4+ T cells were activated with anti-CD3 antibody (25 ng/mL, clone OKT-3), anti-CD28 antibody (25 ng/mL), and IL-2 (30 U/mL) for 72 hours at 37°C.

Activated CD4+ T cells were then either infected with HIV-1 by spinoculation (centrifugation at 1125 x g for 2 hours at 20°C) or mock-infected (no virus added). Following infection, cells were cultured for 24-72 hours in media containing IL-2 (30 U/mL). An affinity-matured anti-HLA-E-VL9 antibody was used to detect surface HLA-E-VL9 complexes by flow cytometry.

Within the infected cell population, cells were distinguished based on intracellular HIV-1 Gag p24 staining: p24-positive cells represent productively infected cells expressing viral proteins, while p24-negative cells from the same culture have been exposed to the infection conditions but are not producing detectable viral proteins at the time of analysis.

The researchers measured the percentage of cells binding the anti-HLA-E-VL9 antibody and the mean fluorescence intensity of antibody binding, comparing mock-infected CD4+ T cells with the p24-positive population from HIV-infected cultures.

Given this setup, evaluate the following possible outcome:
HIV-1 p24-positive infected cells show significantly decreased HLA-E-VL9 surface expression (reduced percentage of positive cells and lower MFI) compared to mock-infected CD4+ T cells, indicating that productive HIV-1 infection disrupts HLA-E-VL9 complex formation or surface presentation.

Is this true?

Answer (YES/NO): NO